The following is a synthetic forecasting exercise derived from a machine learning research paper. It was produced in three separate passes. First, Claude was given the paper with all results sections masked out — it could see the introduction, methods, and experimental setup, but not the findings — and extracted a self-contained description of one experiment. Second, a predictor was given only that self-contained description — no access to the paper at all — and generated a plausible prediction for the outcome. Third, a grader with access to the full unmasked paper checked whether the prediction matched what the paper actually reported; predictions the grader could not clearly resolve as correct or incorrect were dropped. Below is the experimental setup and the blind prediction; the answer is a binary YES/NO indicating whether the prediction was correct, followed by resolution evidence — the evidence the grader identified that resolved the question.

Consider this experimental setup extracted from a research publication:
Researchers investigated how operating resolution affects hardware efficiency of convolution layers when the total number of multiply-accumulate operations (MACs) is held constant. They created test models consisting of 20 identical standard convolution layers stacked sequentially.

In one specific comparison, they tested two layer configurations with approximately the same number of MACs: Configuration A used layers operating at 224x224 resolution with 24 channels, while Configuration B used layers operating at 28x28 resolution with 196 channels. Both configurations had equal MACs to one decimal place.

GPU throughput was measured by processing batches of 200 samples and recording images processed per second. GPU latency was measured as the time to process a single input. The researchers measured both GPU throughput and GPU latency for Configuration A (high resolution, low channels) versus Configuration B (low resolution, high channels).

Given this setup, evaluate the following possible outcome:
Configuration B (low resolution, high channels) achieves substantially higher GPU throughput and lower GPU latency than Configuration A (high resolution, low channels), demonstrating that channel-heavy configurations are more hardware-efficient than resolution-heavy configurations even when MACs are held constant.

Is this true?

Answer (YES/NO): YES